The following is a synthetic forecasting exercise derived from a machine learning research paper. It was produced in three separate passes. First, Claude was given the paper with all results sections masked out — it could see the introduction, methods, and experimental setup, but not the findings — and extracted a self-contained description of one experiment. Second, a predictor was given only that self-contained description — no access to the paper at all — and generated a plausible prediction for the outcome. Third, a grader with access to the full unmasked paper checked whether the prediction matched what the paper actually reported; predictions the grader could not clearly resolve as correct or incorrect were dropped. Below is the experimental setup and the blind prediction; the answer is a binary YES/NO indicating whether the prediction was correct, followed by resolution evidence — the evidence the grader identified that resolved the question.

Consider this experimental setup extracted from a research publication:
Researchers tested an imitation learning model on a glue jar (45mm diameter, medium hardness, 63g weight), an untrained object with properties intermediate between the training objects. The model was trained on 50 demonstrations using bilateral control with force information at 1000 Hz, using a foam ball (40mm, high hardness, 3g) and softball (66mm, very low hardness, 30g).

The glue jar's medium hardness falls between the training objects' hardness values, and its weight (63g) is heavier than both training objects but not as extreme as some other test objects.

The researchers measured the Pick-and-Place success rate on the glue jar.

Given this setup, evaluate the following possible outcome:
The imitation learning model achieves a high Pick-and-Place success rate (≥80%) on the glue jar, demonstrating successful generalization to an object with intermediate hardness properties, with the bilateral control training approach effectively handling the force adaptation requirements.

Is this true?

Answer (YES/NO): YES